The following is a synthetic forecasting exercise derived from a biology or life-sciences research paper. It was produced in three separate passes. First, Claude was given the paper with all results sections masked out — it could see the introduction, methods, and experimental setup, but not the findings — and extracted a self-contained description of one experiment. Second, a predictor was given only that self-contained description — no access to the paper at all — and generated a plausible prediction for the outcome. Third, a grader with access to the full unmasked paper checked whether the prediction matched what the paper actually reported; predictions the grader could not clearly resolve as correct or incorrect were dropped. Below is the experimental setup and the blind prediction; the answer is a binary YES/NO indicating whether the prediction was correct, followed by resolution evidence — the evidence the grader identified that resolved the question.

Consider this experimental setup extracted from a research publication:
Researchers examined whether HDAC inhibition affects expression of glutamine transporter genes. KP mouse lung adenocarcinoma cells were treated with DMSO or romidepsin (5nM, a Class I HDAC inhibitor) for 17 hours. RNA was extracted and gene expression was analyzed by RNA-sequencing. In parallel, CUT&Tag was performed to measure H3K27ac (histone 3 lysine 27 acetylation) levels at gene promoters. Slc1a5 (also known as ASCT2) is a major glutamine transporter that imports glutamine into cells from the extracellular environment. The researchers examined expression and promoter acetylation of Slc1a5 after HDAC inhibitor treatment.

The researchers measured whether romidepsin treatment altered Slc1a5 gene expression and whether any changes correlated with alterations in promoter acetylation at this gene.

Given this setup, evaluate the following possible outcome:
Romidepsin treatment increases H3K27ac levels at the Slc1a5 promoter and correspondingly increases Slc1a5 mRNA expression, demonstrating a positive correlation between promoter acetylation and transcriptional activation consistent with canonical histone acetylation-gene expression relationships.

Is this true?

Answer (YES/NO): NO